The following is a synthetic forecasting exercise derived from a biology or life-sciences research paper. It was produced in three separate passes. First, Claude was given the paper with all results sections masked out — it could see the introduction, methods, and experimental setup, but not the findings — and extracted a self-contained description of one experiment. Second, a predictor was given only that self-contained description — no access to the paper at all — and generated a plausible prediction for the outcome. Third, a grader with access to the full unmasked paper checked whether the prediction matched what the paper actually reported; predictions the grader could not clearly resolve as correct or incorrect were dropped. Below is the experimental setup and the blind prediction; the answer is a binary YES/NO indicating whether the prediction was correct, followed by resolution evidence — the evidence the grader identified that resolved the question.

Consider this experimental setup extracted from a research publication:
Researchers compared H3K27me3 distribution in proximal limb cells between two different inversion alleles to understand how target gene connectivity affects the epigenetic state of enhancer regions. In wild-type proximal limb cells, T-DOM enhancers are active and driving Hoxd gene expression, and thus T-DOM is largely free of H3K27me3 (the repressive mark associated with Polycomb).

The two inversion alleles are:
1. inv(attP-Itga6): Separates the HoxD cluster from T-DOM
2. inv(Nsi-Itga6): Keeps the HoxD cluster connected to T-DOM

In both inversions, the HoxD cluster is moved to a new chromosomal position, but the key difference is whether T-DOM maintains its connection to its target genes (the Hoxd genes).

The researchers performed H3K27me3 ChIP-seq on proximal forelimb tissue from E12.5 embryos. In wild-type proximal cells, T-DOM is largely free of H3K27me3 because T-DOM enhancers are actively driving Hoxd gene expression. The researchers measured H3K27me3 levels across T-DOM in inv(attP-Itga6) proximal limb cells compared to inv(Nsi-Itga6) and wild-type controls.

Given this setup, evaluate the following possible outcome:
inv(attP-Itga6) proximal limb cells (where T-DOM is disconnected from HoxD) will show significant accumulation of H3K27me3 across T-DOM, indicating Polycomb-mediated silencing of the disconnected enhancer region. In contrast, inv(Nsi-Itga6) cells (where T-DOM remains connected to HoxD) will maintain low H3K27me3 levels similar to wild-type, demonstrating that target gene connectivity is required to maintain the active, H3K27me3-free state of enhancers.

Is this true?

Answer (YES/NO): NO